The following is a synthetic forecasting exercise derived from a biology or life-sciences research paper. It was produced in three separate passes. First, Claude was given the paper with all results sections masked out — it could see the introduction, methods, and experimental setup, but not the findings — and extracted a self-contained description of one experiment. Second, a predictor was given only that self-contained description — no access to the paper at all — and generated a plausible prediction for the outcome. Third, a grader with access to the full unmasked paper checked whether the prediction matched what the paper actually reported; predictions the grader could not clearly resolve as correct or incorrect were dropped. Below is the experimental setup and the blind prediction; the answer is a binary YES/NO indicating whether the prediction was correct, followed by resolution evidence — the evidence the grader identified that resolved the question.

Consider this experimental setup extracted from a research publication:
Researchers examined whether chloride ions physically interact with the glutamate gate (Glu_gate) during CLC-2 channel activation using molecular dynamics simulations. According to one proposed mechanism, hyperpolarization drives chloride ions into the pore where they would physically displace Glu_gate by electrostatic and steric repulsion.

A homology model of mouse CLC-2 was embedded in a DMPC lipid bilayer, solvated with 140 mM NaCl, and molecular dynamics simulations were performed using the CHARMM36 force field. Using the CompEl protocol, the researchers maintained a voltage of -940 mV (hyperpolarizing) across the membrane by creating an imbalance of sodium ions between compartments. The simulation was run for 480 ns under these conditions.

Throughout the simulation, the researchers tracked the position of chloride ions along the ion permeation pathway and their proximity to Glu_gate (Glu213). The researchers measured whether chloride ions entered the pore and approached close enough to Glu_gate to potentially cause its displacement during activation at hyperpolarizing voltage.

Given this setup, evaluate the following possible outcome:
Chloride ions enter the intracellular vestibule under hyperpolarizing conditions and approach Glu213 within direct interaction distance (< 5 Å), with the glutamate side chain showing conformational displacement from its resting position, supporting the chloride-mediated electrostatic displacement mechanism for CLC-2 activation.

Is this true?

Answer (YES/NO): YES